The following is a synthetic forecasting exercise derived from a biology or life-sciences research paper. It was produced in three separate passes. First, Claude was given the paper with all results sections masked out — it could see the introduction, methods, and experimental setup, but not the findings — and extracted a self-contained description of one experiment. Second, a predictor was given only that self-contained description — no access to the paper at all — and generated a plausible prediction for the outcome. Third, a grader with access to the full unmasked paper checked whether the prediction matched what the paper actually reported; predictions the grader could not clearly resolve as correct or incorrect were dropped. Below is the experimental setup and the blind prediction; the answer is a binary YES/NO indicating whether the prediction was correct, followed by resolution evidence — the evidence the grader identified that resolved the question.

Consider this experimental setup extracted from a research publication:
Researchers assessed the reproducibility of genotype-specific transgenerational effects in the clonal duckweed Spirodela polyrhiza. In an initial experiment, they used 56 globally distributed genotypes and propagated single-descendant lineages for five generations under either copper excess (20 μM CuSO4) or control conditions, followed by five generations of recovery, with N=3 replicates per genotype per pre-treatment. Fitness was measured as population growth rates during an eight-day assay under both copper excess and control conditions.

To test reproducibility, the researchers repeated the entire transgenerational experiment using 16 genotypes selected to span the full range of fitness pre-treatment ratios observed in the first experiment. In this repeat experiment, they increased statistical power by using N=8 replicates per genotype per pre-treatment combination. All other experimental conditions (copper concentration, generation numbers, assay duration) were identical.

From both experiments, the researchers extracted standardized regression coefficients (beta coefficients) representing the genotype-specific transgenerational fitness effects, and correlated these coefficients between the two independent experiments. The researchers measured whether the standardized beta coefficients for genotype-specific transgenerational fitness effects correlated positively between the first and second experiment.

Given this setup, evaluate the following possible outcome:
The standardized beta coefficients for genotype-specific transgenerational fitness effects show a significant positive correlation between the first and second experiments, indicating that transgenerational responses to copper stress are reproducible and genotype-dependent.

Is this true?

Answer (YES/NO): YES